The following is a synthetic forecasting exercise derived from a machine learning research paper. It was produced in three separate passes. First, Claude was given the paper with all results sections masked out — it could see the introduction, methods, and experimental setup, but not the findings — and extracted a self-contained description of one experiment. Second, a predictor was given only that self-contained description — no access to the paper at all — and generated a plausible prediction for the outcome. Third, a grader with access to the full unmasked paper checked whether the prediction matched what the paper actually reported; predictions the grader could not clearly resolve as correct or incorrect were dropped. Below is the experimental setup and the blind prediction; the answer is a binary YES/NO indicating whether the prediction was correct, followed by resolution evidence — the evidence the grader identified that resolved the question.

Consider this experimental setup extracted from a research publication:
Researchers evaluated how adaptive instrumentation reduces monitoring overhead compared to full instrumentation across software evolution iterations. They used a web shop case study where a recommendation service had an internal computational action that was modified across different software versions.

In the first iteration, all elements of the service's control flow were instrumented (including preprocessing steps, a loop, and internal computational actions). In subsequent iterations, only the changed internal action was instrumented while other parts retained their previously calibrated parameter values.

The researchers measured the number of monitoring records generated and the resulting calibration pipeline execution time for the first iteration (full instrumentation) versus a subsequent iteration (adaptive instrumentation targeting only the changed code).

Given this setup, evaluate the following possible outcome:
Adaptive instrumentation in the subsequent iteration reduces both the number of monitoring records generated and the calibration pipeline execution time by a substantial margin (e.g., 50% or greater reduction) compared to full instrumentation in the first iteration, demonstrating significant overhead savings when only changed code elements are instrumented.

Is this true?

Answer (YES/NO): YES